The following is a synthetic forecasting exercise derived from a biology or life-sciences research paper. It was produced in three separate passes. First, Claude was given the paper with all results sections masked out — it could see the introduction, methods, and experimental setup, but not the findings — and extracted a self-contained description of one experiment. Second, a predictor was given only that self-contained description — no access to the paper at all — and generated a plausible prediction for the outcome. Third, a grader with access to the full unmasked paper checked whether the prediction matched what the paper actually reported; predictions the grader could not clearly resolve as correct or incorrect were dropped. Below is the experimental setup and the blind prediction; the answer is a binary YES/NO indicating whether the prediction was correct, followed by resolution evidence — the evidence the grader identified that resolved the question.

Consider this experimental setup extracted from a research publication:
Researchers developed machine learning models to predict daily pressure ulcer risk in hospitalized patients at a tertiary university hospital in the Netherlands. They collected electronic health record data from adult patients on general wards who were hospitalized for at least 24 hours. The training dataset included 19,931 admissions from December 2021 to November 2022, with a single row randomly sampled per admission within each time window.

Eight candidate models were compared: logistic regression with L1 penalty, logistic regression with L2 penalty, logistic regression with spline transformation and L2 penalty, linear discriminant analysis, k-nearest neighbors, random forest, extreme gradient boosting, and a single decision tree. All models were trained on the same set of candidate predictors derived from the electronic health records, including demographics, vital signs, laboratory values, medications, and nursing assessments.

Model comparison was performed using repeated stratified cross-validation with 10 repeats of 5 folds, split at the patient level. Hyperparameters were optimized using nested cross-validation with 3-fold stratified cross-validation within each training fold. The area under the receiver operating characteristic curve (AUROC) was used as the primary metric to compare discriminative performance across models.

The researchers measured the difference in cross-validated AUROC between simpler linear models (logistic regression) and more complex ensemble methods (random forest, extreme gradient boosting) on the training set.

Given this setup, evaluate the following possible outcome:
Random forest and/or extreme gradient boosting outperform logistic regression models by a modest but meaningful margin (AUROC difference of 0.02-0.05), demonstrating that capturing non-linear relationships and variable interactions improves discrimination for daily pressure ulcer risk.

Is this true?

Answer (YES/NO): NO